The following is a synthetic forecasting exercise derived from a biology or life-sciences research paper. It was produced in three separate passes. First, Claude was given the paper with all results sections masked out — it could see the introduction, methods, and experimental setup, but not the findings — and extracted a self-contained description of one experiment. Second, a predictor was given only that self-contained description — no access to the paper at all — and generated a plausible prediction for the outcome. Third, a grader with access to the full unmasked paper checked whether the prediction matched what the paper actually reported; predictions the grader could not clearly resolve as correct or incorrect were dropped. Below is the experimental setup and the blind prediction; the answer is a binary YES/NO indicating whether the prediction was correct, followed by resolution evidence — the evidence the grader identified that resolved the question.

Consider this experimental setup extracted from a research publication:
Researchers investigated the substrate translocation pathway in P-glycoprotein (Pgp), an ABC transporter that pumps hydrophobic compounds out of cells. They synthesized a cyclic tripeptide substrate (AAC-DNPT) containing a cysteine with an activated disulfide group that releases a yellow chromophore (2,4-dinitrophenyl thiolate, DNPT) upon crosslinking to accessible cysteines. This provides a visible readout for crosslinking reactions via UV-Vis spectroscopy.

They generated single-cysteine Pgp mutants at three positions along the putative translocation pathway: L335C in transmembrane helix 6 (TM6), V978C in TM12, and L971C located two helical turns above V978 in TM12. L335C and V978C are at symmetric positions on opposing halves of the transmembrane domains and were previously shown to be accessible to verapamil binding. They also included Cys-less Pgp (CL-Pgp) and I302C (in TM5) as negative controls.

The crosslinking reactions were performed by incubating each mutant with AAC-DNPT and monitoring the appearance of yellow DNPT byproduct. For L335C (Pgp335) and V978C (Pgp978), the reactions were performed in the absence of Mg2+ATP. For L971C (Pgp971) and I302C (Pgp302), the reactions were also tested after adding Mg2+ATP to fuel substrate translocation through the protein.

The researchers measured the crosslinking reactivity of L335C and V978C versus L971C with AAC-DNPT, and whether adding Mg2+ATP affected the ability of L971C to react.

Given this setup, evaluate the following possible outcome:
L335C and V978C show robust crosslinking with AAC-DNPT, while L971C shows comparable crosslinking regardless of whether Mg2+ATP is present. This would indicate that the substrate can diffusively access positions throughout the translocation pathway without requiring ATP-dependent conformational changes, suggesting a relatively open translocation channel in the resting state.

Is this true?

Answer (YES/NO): NO